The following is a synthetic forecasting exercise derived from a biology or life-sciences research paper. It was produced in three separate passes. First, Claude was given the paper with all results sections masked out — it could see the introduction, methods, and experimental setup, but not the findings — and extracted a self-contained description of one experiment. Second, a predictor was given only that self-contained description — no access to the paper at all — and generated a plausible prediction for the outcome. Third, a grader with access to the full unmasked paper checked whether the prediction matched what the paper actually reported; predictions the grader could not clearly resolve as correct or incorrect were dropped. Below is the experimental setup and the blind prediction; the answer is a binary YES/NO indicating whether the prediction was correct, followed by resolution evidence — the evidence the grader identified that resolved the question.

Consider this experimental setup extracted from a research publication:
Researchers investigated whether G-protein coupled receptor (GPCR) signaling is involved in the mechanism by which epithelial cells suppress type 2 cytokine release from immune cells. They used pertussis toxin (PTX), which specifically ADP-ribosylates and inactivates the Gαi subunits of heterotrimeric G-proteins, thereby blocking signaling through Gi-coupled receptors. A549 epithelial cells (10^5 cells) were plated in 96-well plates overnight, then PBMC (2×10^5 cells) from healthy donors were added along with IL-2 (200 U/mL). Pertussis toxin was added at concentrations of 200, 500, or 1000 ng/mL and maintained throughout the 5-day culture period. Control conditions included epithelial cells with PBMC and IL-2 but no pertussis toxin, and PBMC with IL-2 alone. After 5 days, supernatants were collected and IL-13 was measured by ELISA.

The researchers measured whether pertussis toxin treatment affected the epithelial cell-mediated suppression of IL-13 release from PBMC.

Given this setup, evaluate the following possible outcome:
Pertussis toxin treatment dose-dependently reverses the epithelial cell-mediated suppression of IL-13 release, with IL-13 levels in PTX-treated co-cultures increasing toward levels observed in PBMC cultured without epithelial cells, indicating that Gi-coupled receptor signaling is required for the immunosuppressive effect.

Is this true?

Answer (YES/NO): NO